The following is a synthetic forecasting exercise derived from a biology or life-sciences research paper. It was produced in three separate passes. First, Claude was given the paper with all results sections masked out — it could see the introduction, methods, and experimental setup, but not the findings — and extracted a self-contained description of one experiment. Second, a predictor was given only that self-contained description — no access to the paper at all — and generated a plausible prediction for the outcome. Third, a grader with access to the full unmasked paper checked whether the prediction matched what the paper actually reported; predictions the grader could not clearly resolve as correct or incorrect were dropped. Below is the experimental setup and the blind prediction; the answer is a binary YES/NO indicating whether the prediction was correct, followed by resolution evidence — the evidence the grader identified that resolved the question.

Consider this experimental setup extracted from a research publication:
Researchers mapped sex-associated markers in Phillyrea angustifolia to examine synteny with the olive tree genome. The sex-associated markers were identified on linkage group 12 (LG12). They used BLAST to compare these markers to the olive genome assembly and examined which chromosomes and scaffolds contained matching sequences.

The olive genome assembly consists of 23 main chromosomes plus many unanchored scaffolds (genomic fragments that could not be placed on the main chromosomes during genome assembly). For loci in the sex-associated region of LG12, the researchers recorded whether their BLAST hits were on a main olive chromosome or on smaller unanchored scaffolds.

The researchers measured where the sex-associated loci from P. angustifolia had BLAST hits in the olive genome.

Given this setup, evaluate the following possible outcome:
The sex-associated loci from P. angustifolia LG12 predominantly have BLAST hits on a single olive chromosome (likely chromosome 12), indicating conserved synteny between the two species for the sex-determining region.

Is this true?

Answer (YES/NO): NO